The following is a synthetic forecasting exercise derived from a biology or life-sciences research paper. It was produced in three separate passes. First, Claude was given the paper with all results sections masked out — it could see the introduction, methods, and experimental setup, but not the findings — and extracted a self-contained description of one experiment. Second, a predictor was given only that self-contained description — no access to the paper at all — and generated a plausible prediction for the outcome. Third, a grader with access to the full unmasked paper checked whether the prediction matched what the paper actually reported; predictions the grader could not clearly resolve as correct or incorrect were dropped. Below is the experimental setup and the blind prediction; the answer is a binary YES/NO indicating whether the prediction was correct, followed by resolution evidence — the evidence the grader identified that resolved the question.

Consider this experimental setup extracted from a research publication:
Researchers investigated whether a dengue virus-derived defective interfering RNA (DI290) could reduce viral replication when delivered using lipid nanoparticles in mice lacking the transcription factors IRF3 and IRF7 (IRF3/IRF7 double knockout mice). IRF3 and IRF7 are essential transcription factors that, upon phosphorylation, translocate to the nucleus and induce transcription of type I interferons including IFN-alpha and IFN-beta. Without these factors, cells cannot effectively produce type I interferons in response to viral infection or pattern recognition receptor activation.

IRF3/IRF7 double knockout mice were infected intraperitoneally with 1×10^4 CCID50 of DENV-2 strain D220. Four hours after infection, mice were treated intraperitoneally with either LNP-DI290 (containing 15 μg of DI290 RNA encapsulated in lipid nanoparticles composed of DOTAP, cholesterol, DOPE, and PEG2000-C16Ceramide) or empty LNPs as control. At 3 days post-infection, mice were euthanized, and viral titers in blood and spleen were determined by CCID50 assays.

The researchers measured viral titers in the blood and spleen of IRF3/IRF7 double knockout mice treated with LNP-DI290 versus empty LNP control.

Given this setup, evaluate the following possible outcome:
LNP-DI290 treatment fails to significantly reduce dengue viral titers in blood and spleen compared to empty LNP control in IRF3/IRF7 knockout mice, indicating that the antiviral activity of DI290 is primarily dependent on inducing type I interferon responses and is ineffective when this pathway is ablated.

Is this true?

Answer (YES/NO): NO